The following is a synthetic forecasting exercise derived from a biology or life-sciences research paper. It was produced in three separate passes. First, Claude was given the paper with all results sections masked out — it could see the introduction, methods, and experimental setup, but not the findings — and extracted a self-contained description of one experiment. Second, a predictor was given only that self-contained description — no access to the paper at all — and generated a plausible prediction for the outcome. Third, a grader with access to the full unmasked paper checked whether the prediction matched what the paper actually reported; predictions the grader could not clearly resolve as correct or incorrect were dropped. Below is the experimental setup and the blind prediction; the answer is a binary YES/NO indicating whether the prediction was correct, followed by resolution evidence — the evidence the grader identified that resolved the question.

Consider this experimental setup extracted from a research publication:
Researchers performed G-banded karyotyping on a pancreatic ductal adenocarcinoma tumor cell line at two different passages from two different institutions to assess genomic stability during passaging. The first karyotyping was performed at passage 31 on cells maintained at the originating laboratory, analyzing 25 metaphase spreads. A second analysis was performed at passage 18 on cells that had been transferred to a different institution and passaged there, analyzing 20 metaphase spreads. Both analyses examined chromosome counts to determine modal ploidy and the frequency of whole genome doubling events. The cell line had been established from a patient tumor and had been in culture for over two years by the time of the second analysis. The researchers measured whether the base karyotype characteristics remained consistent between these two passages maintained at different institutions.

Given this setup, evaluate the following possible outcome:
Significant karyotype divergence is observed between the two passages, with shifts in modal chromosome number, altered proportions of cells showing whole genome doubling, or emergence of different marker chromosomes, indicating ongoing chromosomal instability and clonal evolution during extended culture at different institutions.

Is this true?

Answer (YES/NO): NO